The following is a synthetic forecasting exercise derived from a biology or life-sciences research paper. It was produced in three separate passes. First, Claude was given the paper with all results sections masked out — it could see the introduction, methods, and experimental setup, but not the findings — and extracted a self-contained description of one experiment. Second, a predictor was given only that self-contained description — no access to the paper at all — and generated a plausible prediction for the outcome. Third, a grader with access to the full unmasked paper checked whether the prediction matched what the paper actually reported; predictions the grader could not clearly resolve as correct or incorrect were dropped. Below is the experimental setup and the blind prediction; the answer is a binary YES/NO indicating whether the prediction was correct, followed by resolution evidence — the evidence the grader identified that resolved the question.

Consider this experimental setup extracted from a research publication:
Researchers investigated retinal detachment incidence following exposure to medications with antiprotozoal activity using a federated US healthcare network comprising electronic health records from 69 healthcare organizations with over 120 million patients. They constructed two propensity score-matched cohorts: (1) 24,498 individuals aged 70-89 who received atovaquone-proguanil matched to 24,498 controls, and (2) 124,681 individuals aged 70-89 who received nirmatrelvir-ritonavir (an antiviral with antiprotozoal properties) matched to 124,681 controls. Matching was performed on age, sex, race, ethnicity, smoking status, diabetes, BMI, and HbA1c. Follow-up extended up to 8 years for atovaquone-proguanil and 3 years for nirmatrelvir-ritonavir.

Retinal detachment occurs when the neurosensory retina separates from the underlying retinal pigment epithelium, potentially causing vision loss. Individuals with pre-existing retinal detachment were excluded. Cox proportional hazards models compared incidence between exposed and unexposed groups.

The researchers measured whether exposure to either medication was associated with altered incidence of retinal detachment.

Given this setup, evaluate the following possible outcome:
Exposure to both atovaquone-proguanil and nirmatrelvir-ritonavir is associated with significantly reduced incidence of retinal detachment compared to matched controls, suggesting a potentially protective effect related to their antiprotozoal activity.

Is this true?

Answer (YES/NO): NO